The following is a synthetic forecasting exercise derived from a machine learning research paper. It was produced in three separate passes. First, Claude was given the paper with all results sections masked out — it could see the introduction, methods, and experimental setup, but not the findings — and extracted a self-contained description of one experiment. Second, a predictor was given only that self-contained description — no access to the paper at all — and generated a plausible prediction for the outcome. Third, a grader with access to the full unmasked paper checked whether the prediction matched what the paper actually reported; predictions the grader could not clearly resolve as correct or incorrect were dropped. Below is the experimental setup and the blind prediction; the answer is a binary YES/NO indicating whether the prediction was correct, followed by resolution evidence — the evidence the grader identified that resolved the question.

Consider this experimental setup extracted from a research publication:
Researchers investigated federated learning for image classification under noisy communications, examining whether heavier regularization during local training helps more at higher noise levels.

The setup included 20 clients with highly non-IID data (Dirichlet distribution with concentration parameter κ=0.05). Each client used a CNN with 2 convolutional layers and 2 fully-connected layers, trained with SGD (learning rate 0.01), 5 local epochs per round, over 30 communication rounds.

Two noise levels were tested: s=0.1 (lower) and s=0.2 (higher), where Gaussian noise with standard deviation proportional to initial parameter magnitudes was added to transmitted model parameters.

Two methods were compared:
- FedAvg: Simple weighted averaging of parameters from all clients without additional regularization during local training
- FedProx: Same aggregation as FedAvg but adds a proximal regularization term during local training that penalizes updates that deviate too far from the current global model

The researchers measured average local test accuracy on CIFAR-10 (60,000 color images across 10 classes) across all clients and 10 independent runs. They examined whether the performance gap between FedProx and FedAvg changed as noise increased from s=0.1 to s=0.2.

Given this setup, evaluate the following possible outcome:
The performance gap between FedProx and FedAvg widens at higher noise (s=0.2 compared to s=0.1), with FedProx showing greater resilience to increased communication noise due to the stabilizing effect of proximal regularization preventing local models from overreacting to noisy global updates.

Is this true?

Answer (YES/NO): NO